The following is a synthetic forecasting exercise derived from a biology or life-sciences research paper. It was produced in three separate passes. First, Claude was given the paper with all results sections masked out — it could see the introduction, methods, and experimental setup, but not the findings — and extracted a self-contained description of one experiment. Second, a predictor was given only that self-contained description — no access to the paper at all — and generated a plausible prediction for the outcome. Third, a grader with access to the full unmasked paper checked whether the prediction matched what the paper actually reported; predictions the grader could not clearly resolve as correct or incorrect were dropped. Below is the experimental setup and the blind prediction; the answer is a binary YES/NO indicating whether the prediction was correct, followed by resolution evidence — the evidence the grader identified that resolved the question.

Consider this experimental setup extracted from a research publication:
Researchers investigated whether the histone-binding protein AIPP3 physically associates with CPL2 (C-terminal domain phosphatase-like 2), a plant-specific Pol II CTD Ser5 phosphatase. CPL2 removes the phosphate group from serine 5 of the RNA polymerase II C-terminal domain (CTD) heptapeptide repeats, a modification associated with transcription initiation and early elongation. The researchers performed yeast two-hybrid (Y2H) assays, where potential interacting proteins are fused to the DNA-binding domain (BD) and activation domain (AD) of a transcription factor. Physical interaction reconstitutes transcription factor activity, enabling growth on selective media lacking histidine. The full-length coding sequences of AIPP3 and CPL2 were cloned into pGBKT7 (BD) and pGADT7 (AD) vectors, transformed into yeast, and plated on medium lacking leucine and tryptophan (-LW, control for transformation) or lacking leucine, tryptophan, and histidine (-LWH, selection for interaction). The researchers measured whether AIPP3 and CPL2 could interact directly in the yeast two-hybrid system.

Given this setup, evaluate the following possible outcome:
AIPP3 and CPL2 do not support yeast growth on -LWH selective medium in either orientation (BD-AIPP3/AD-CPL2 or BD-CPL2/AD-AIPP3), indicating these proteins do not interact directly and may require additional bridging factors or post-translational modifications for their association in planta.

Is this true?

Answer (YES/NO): YES